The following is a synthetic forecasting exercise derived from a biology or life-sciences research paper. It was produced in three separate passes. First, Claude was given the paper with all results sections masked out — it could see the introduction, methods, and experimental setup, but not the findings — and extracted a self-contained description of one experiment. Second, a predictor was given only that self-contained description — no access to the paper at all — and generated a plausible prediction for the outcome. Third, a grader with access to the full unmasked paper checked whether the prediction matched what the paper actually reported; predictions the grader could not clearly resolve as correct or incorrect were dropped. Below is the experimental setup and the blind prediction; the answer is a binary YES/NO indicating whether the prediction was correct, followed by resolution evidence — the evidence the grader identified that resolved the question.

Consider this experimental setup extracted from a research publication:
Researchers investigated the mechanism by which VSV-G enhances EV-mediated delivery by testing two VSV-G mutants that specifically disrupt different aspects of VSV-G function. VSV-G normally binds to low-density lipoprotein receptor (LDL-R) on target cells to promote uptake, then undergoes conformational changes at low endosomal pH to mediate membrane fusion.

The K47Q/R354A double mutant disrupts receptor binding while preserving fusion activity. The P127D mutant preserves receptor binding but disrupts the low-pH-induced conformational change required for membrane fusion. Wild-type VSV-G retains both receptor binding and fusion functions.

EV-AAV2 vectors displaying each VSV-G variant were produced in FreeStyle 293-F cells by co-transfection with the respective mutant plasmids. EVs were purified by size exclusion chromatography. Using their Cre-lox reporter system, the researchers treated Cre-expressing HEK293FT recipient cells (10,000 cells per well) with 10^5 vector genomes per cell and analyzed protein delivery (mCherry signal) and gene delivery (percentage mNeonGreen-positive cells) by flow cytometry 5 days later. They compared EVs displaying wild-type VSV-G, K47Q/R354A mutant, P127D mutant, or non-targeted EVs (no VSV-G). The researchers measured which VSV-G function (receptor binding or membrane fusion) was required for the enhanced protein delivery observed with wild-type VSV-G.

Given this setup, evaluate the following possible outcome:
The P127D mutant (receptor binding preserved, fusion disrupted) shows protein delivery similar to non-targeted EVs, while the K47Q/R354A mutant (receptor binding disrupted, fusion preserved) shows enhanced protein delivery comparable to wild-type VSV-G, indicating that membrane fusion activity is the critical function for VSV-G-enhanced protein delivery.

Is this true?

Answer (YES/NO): NO